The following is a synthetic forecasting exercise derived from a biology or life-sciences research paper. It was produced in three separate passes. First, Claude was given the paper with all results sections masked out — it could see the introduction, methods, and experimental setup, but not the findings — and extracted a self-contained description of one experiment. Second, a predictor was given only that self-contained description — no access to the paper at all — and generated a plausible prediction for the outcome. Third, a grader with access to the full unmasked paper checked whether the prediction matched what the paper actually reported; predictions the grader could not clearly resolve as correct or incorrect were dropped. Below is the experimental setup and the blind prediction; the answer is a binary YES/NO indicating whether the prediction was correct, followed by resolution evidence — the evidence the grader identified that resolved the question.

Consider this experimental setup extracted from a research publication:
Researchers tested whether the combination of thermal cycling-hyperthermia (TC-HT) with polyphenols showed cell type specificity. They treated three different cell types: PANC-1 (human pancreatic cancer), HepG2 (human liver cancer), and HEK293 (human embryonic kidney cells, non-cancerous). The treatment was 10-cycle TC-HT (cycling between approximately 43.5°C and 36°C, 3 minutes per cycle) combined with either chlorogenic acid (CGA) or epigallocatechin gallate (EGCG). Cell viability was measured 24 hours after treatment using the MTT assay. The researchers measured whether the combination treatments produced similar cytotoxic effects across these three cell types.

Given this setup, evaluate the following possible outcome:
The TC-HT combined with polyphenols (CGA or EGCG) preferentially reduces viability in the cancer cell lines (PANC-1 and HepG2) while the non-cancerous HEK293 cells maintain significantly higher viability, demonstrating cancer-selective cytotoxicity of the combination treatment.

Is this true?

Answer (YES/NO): NO